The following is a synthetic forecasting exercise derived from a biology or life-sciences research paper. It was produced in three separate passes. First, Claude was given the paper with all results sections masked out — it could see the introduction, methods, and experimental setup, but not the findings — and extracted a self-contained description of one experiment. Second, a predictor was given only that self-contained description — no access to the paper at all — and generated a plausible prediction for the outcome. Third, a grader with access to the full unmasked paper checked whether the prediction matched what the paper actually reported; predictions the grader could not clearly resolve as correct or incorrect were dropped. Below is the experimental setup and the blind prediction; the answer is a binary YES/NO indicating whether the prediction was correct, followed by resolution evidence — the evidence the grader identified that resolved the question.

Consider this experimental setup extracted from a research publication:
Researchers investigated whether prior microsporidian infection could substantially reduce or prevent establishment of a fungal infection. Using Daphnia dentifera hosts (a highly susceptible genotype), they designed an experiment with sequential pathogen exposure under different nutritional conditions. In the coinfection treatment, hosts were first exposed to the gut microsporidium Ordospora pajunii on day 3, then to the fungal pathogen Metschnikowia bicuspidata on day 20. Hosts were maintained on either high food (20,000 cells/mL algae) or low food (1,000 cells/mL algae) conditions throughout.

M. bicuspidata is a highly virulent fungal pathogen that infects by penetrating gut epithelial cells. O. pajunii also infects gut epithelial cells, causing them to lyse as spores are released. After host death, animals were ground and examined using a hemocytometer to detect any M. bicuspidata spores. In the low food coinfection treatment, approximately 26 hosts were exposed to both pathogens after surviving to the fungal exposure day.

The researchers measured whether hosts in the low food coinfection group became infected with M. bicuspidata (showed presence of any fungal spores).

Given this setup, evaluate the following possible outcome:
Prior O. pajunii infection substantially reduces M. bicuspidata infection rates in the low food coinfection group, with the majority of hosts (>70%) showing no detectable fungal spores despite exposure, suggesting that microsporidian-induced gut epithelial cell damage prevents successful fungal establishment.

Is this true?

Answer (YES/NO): YES